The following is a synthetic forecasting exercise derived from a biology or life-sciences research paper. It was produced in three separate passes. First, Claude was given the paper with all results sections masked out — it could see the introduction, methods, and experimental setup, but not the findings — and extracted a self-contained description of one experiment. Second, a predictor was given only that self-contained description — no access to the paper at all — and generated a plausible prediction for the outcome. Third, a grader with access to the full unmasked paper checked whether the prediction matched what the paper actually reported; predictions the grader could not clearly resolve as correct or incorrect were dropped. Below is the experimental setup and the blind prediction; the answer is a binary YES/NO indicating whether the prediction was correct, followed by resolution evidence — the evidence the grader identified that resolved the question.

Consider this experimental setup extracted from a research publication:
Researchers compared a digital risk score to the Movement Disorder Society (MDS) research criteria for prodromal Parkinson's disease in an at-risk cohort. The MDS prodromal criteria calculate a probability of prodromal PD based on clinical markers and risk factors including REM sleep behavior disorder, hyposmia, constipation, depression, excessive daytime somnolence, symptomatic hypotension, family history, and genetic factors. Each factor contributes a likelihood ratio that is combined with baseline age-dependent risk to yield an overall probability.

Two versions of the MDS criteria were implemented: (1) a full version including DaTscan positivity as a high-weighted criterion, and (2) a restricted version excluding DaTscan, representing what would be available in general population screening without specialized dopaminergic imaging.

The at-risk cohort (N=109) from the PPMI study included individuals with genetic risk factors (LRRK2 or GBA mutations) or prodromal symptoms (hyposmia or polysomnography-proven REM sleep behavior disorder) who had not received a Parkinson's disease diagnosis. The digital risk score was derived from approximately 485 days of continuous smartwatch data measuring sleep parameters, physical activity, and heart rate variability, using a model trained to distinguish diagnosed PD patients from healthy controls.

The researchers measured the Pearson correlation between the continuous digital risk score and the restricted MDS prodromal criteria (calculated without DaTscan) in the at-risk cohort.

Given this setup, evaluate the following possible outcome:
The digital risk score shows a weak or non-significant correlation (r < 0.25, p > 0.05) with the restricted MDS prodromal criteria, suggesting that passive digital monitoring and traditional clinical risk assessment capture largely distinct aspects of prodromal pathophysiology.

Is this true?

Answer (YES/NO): NO